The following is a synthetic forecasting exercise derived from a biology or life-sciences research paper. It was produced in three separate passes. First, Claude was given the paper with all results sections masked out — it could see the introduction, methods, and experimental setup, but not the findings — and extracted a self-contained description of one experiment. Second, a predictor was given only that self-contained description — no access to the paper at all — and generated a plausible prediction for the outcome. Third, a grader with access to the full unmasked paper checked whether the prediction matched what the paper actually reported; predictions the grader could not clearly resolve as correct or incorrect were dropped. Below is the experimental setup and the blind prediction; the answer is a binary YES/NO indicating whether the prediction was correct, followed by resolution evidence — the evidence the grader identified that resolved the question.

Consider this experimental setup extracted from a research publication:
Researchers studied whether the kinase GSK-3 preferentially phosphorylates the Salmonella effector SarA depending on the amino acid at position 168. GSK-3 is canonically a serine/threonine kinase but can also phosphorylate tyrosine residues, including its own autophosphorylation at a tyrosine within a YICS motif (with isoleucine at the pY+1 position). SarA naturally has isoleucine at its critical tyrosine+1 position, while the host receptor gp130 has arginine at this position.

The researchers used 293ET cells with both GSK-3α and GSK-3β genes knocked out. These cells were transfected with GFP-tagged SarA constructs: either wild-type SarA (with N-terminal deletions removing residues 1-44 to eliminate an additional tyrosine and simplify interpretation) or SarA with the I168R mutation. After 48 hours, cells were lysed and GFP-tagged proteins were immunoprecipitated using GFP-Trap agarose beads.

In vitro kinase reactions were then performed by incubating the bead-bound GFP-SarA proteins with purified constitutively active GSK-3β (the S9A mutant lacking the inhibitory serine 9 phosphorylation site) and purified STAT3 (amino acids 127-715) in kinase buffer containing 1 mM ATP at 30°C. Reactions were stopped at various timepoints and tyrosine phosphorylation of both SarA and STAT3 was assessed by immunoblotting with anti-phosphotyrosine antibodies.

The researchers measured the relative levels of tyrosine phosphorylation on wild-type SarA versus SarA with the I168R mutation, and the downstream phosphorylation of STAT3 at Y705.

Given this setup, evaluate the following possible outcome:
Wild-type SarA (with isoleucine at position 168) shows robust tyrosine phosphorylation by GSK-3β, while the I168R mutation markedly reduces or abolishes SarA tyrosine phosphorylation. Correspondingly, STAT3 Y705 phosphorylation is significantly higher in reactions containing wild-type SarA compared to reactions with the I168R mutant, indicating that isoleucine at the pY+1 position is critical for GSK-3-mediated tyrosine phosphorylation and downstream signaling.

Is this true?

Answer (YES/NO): YES